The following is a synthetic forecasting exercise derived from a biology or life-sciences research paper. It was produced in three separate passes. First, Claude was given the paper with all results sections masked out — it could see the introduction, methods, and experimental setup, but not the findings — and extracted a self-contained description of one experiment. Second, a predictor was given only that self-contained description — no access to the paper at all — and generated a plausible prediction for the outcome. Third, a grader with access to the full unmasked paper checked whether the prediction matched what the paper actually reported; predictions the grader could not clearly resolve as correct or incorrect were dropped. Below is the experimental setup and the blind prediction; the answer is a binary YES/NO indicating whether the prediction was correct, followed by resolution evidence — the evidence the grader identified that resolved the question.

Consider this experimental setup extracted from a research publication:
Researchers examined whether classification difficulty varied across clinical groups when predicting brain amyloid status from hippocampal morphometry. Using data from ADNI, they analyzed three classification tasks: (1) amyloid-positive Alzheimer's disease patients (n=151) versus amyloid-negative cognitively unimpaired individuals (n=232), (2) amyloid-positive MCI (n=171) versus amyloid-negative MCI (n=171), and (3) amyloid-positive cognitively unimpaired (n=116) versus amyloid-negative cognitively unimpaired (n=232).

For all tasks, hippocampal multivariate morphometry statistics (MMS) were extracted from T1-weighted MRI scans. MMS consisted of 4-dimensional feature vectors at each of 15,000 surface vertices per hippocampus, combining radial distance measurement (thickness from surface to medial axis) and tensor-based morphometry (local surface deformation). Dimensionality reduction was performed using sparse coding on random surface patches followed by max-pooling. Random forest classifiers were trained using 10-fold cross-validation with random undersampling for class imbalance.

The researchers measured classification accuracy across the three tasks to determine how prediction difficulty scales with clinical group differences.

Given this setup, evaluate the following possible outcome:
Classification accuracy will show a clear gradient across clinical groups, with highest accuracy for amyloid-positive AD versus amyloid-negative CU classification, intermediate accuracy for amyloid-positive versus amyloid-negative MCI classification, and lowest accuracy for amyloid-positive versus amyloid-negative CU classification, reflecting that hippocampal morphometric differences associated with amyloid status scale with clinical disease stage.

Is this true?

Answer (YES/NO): YES